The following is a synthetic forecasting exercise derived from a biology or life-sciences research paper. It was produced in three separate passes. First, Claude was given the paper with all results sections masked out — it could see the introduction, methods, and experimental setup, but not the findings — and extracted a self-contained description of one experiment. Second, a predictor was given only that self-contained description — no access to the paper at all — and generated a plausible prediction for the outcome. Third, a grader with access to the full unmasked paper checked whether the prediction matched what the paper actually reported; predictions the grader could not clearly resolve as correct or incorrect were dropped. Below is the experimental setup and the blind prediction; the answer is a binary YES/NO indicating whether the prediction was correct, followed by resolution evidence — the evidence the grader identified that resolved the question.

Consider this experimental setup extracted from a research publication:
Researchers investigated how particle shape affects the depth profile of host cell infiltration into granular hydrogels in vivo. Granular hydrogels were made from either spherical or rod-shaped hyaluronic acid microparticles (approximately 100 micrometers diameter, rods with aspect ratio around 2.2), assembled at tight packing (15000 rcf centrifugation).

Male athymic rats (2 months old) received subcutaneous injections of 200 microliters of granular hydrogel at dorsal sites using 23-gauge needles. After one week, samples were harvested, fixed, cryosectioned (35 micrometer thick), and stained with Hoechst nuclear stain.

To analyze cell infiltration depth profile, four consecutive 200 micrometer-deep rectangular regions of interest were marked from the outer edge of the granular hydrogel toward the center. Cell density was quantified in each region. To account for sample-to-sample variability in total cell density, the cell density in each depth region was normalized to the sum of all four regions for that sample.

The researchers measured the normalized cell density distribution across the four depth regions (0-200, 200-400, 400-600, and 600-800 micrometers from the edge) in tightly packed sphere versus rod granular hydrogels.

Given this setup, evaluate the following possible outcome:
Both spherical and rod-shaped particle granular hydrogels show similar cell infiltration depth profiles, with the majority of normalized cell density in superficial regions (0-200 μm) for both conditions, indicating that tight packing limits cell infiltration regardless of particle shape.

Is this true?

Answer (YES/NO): NO